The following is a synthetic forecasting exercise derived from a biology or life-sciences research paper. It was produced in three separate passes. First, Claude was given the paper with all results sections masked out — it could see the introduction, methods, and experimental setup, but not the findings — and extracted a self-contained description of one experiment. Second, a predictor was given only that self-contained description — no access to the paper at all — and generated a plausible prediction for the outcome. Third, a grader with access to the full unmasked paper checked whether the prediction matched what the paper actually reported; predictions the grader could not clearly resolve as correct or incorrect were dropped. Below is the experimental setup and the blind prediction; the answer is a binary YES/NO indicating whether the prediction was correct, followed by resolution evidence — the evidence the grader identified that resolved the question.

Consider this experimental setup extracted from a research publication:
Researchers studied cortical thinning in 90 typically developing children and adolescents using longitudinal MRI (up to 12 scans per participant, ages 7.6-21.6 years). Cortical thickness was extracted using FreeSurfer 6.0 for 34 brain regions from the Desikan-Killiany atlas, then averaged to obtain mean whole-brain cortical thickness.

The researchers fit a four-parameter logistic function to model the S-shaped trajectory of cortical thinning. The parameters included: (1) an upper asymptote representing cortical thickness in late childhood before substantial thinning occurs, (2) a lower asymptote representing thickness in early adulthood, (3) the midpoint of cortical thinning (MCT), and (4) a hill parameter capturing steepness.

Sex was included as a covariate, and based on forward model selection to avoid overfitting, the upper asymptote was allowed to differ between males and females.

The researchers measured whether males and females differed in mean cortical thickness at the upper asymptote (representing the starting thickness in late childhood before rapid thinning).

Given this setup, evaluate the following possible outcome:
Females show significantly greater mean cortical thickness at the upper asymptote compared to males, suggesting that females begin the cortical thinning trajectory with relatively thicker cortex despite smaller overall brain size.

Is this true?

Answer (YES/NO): YES